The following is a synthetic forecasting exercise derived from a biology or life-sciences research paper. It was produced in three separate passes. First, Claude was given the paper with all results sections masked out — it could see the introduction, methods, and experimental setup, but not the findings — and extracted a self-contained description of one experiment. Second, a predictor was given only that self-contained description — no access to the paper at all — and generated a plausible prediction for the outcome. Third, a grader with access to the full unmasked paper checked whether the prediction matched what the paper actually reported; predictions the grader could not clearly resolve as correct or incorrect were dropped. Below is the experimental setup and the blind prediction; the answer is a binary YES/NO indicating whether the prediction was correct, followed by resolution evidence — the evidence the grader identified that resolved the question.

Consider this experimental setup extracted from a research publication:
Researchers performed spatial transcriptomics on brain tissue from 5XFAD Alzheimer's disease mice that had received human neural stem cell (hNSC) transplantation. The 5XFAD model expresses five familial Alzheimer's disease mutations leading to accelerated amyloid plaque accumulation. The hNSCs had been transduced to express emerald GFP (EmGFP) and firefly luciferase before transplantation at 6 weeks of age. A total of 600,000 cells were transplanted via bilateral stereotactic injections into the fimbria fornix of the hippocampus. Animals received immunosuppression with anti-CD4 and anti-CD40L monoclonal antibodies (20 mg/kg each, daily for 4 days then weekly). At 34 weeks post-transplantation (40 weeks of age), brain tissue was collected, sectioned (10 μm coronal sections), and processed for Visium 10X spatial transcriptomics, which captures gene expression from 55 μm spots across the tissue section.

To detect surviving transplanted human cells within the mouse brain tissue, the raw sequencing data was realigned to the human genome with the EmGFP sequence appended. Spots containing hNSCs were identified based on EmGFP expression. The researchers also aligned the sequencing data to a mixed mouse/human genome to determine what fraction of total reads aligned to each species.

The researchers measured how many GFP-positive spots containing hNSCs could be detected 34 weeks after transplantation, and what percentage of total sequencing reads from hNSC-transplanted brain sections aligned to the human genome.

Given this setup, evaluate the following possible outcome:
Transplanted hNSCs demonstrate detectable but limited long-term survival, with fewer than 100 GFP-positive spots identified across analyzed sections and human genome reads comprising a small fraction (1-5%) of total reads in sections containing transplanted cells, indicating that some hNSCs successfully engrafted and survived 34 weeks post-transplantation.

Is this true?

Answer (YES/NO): YES